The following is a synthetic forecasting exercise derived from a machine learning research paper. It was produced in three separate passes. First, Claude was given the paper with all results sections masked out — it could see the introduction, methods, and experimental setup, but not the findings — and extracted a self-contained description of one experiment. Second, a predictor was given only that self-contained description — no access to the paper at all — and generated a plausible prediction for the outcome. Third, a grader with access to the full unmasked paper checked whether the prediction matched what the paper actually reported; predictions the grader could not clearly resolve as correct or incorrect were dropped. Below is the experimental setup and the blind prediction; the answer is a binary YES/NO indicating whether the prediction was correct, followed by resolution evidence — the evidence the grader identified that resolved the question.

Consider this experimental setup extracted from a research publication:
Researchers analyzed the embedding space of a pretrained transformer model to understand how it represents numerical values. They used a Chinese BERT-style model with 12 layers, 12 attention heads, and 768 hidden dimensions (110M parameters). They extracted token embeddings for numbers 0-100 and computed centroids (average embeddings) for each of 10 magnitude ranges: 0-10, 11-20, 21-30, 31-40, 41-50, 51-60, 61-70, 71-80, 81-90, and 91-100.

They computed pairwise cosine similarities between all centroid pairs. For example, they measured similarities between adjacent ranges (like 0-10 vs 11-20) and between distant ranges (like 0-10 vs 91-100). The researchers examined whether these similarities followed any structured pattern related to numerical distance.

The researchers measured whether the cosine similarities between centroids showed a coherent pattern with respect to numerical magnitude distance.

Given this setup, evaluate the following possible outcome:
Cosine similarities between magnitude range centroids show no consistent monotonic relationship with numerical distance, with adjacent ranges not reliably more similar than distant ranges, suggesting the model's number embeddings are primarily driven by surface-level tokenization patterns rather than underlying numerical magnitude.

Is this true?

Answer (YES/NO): NO